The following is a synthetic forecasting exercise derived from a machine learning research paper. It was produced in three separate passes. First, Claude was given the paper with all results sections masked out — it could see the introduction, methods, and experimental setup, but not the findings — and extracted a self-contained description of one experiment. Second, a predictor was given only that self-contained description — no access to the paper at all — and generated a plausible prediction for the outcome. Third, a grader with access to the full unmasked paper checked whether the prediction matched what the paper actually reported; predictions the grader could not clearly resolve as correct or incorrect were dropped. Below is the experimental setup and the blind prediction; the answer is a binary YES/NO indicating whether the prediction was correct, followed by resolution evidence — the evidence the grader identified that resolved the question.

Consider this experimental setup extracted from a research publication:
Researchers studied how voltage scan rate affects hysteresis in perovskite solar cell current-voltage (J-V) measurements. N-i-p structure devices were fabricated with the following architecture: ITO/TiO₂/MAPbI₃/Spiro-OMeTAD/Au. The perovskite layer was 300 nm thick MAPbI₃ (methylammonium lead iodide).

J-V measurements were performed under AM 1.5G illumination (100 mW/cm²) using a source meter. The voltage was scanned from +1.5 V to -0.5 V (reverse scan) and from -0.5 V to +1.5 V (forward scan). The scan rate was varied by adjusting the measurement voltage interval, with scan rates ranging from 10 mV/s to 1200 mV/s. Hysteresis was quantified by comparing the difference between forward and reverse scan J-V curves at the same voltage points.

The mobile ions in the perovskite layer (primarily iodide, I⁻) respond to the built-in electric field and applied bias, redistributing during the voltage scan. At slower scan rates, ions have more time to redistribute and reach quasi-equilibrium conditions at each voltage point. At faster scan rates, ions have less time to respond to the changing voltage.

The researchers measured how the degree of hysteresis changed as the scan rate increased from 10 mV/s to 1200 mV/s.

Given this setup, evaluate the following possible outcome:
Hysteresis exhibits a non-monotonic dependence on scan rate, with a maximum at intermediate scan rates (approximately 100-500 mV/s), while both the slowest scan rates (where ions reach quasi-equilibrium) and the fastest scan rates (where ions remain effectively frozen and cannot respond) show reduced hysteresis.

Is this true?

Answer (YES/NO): NO